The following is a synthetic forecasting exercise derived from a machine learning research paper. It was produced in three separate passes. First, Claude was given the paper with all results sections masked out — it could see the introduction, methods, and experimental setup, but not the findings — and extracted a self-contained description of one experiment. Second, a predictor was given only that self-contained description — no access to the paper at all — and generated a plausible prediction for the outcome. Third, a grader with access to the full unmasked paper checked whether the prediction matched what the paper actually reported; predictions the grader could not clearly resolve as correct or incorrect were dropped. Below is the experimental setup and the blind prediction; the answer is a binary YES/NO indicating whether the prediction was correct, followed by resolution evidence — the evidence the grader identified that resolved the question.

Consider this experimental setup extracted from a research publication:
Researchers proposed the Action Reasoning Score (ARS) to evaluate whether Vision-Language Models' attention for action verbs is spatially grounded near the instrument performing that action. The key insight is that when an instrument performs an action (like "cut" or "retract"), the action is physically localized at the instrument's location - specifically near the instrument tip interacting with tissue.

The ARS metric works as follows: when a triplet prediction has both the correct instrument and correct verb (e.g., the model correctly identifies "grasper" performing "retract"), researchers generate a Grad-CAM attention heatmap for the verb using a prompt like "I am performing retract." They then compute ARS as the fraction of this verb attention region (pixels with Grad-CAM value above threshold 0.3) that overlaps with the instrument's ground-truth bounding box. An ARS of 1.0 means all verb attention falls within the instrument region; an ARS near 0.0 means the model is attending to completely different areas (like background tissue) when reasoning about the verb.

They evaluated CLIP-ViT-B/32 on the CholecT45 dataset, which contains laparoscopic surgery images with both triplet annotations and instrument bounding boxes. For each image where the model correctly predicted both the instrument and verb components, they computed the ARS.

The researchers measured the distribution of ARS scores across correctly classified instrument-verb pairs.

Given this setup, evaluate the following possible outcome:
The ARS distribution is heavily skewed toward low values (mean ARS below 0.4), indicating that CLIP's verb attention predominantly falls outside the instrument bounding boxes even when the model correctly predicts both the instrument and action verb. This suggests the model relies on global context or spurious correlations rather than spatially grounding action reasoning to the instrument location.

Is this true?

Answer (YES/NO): YES